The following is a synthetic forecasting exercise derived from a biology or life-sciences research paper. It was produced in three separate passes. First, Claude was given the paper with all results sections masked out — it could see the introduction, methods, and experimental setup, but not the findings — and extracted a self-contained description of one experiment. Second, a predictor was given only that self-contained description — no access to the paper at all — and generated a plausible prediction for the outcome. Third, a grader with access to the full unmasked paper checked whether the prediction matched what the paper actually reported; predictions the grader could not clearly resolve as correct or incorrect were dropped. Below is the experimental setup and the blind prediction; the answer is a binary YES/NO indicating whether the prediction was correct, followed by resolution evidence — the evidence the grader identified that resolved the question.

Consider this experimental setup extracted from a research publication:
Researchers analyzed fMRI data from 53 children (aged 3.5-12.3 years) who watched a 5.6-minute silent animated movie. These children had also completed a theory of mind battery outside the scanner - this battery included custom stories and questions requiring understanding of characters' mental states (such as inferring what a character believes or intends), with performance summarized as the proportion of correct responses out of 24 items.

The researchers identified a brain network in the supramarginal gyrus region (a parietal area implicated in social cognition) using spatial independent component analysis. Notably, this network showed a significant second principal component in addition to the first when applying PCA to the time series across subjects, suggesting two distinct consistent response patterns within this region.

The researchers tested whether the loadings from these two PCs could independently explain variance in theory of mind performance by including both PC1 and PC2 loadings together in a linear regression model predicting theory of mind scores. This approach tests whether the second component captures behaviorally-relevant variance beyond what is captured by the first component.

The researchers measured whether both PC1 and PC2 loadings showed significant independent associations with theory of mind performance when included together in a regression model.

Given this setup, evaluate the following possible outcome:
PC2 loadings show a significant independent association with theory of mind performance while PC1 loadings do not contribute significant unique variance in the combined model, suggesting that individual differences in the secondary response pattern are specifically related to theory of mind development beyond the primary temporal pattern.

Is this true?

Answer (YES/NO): NO